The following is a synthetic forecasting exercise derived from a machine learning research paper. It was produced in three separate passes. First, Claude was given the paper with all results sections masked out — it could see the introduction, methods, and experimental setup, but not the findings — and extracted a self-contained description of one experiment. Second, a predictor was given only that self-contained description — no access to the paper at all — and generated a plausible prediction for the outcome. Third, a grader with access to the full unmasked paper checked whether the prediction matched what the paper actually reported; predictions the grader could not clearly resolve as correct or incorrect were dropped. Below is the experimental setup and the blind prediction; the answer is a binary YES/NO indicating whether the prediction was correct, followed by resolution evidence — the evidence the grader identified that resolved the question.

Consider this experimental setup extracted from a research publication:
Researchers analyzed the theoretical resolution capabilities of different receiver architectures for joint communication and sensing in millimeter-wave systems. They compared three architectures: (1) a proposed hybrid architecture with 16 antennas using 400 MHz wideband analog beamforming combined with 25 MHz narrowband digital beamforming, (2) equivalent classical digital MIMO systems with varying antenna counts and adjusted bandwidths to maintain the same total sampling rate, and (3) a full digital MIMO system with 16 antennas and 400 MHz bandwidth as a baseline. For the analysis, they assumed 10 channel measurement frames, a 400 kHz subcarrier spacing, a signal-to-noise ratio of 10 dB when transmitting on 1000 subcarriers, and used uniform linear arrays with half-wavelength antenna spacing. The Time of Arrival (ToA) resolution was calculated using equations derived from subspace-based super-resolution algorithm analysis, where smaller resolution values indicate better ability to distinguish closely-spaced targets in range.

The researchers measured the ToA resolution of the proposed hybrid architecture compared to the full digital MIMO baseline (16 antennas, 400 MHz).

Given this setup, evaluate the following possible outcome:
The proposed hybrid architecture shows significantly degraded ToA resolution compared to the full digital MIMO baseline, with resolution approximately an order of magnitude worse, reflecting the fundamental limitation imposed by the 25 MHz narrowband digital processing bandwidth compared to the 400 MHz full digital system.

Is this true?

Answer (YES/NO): NO